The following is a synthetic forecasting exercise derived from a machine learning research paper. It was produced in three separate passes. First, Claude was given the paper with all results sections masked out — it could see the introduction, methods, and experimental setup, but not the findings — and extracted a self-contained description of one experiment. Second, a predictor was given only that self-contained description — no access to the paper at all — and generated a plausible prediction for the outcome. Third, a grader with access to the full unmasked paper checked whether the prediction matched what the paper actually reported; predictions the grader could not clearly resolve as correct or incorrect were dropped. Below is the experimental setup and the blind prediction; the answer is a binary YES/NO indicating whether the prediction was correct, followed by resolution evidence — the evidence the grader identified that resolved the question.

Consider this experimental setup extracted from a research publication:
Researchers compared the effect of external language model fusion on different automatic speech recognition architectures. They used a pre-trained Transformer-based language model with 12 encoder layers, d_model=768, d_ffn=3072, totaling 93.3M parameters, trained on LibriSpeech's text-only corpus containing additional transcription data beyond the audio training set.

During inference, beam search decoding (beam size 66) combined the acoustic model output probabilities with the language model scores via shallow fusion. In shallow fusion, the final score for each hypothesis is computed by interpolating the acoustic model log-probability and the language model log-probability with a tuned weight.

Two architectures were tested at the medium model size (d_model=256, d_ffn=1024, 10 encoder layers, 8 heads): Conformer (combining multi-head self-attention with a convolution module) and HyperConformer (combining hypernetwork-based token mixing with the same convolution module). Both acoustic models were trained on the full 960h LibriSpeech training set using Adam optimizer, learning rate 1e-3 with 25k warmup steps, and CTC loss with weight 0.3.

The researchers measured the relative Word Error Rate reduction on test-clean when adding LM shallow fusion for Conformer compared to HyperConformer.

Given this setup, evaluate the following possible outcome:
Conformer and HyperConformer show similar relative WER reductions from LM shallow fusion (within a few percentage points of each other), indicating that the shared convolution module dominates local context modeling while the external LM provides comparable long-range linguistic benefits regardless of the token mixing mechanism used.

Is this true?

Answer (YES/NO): NO